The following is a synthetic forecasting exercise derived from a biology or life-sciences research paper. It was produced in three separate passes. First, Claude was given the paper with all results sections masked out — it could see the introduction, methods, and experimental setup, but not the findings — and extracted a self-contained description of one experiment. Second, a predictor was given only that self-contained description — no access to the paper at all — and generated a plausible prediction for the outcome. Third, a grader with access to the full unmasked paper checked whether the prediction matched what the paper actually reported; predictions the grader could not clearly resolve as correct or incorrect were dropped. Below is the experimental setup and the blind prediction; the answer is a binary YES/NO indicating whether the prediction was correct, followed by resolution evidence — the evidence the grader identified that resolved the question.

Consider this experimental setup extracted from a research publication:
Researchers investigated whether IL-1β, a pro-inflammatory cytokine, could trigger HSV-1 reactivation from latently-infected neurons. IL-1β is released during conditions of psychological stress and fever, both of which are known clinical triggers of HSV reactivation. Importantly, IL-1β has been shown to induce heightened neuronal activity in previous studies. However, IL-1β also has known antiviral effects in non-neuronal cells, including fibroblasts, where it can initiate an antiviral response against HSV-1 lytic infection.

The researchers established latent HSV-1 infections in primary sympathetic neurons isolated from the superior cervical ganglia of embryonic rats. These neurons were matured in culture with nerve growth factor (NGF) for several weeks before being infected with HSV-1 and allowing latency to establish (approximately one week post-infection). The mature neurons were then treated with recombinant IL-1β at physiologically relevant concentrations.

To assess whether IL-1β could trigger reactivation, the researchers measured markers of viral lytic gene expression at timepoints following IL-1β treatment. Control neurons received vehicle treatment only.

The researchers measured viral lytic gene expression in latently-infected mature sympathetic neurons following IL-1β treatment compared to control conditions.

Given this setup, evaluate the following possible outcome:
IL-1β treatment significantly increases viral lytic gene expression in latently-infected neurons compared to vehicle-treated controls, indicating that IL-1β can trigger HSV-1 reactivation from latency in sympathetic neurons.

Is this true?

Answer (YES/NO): YES